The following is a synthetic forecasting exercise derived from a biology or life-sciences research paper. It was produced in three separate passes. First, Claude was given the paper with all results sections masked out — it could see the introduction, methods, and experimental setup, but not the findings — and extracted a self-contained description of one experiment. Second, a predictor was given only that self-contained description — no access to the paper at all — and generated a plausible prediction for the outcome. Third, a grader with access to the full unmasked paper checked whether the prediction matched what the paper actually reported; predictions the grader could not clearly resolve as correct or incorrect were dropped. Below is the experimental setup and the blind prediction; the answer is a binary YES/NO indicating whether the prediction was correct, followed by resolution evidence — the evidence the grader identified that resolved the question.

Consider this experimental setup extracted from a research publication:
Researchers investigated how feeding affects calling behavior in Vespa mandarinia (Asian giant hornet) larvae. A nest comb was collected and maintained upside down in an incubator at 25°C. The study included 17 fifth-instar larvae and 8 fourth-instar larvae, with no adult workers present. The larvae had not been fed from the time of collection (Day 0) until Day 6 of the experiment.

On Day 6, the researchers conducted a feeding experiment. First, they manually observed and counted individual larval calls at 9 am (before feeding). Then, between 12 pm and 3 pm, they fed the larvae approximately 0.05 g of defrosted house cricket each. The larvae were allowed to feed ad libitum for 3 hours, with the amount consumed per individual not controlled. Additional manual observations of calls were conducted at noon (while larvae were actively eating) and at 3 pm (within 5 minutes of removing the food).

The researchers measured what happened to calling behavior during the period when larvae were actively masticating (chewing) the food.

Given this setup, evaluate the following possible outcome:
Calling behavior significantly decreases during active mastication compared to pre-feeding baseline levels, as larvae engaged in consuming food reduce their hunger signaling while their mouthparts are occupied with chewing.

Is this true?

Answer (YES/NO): YES